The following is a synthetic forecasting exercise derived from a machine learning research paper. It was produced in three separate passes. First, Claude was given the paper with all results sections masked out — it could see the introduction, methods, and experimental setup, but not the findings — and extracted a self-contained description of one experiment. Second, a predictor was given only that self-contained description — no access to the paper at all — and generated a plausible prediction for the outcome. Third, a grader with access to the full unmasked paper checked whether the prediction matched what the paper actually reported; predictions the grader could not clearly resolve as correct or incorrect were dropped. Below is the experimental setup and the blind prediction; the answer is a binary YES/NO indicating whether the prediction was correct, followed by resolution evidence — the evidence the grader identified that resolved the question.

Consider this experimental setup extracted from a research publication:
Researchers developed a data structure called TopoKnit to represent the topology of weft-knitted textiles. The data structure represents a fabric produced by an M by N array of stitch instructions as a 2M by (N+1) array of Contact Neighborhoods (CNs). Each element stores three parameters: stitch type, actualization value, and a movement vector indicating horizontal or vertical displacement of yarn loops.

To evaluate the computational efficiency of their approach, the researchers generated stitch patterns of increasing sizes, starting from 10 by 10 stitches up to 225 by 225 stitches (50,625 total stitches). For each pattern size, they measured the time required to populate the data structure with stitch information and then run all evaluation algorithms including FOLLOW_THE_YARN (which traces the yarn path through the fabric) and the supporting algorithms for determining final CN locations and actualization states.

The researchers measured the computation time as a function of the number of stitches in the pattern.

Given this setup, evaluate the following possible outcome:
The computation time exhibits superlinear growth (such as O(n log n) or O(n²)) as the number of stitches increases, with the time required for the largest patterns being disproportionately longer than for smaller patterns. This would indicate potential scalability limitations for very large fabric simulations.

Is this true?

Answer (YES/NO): NO